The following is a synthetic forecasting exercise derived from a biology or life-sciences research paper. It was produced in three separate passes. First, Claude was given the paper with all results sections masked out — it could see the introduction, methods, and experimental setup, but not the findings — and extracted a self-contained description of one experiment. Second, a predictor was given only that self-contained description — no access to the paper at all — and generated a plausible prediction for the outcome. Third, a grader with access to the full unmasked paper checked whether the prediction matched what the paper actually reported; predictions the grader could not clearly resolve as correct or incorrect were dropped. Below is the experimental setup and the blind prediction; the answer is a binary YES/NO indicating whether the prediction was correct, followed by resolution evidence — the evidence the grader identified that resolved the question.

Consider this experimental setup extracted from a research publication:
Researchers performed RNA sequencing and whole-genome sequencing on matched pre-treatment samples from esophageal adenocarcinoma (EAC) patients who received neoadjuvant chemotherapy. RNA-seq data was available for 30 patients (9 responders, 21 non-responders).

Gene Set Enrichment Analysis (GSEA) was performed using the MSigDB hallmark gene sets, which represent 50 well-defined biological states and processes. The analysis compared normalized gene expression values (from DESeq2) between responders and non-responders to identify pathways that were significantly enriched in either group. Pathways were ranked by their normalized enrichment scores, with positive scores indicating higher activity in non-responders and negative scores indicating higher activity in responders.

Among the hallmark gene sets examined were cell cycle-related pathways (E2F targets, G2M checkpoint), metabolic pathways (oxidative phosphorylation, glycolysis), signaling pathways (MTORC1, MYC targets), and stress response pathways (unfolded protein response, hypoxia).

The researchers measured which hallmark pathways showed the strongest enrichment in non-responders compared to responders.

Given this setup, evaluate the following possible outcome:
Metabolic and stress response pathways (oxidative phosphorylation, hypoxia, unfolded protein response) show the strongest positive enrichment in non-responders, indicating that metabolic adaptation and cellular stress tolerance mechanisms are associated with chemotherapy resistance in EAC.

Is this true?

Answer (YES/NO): NO